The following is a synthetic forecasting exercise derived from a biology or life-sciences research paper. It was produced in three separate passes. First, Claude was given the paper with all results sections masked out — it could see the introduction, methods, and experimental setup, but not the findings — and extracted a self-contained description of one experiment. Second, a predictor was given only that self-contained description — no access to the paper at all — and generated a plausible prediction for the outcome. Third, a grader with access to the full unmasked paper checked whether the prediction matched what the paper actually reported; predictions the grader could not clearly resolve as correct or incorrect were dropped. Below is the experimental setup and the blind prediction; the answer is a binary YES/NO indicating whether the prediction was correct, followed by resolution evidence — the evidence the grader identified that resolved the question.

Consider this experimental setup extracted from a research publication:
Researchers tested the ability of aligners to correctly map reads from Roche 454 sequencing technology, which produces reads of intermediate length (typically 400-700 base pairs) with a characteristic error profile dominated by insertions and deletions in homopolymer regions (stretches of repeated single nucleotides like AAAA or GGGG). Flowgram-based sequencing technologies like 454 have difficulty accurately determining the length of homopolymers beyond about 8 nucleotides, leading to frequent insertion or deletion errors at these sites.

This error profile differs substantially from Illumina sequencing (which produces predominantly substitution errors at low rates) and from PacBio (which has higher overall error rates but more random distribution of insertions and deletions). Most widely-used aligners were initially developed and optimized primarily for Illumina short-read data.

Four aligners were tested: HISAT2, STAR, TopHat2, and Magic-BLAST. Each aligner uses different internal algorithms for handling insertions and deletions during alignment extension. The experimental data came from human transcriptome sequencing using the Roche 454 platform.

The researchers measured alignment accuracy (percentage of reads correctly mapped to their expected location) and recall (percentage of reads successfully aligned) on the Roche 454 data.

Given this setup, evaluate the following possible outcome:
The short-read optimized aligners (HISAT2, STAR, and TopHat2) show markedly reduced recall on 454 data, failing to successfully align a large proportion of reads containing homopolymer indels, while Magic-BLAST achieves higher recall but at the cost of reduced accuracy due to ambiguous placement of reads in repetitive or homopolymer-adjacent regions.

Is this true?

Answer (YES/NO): NO